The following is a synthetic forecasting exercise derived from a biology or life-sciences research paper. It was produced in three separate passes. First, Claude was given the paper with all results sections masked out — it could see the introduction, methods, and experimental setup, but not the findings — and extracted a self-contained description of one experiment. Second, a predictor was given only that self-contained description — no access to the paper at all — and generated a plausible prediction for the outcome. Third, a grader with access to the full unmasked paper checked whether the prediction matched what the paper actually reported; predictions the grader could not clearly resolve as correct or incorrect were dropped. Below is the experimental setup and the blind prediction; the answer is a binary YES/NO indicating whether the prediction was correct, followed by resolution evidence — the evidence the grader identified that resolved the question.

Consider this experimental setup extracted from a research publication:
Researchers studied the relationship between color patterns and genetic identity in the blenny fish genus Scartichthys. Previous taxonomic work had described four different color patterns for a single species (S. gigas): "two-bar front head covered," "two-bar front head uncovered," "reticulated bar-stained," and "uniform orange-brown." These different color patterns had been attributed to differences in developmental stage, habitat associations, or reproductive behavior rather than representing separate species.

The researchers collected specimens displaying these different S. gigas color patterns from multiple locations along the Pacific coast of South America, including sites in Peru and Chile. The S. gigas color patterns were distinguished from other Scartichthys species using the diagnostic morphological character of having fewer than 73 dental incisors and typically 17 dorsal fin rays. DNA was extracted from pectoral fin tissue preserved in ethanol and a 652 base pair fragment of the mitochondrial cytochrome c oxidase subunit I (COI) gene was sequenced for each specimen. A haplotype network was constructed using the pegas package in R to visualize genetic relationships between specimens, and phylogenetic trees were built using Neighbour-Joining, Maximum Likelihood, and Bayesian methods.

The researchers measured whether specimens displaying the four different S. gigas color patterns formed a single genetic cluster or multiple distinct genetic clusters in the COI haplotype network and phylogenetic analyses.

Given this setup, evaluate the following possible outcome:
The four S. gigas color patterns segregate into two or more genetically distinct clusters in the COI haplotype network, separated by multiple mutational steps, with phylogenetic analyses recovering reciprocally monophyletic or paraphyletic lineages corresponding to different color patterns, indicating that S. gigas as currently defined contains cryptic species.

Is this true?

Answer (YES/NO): NO